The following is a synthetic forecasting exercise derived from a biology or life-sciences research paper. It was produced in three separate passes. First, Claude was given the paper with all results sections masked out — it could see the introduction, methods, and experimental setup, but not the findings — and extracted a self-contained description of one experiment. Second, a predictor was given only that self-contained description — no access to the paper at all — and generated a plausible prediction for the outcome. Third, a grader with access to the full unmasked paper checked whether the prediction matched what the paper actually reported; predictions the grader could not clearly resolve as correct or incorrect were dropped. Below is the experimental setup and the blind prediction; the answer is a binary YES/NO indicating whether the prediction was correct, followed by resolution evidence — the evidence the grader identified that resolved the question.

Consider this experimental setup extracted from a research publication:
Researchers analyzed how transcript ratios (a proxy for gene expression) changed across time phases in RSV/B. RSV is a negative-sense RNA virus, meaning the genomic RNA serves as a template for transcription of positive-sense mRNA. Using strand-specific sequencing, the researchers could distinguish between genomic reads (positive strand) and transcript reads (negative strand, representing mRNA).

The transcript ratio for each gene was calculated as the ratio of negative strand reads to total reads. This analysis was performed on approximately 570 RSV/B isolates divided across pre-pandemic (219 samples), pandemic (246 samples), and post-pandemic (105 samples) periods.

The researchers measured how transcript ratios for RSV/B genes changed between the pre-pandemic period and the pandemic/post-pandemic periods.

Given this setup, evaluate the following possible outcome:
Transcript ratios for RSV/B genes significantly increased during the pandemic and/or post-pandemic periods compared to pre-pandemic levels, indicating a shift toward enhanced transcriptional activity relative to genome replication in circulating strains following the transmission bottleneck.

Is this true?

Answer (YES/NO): YES